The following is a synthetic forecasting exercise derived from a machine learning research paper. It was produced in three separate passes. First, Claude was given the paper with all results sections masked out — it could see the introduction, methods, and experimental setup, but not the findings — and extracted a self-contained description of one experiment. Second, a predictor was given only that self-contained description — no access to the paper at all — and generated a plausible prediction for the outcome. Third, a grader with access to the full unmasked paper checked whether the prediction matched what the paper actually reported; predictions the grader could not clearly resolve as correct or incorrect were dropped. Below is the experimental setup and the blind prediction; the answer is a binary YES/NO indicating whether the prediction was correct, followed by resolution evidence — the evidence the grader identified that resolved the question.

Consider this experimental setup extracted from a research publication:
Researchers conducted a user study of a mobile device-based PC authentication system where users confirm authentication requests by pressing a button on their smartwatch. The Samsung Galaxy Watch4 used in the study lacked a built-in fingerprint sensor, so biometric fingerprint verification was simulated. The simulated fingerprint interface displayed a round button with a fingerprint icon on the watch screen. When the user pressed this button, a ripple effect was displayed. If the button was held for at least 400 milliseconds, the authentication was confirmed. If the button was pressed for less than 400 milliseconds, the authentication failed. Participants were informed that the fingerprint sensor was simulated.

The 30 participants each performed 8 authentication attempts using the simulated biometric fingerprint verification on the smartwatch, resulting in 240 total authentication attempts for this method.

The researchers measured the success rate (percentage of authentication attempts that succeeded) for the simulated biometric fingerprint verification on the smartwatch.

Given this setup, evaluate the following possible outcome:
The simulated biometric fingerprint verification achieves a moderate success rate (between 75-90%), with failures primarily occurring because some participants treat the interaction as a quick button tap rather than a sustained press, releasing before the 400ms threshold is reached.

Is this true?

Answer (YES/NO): NO